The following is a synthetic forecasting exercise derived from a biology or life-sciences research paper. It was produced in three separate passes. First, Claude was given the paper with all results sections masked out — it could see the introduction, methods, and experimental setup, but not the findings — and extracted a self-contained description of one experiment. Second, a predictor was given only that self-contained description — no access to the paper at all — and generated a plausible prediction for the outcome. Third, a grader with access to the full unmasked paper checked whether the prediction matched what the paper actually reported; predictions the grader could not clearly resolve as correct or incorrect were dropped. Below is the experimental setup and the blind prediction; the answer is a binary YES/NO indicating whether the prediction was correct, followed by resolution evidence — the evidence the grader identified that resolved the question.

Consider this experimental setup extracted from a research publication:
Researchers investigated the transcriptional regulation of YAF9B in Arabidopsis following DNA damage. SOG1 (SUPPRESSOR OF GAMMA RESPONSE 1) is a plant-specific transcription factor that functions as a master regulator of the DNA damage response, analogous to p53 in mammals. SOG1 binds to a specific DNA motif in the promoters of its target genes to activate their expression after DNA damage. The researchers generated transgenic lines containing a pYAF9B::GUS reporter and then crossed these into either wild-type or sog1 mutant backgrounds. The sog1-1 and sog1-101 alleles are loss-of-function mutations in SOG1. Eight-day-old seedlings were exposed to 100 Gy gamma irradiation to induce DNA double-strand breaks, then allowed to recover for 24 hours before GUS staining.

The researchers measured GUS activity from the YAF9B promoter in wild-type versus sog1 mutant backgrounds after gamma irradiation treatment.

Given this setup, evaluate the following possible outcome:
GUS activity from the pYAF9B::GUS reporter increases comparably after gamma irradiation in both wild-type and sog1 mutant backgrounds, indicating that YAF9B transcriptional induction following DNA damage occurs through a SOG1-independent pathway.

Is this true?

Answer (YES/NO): NO